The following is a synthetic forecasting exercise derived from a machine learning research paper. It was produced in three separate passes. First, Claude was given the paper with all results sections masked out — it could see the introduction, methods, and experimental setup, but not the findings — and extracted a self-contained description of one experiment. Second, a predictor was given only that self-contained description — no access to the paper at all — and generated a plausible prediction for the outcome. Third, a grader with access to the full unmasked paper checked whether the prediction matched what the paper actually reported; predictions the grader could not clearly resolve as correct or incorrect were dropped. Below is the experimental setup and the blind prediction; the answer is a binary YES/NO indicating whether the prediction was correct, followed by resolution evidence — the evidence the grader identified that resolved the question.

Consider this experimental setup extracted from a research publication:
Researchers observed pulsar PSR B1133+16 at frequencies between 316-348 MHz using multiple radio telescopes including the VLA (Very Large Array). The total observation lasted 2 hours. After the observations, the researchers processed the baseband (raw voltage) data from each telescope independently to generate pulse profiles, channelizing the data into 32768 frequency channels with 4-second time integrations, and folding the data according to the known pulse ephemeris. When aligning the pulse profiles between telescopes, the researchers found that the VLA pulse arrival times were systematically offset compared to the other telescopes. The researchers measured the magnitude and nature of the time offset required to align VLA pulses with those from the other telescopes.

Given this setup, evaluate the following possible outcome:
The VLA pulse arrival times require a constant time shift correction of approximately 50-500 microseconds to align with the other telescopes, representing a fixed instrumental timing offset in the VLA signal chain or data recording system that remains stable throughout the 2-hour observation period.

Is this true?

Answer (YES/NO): NO